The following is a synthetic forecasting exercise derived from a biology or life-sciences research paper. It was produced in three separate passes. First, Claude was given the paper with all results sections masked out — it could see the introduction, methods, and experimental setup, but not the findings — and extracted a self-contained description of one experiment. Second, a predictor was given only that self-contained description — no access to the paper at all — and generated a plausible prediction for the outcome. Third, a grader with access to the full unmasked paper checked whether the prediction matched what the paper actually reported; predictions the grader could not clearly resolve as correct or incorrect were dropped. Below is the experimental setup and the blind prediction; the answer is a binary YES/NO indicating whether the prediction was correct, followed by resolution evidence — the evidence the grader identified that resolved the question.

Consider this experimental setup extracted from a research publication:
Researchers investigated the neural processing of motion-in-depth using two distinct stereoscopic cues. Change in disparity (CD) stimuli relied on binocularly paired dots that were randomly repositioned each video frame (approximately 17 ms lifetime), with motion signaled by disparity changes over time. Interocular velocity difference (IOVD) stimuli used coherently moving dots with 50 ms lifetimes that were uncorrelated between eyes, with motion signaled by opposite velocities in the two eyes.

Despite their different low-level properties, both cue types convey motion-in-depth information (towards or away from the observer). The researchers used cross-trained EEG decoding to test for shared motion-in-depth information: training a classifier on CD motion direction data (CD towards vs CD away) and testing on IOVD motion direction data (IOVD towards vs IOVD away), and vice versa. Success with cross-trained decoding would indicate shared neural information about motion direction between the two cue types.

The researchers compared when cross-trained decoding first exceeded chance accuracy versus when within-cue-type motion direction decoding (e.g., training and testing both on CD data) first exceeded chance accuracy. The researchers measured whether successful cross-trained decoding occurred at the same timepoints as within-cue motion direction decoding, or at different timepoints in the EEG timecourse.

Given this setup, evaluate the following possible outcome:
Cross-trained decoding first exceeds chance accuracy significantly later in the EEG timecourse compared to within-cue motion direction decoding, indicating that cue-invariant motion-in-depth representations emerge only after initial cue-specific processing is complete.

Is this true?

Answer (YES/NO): YES